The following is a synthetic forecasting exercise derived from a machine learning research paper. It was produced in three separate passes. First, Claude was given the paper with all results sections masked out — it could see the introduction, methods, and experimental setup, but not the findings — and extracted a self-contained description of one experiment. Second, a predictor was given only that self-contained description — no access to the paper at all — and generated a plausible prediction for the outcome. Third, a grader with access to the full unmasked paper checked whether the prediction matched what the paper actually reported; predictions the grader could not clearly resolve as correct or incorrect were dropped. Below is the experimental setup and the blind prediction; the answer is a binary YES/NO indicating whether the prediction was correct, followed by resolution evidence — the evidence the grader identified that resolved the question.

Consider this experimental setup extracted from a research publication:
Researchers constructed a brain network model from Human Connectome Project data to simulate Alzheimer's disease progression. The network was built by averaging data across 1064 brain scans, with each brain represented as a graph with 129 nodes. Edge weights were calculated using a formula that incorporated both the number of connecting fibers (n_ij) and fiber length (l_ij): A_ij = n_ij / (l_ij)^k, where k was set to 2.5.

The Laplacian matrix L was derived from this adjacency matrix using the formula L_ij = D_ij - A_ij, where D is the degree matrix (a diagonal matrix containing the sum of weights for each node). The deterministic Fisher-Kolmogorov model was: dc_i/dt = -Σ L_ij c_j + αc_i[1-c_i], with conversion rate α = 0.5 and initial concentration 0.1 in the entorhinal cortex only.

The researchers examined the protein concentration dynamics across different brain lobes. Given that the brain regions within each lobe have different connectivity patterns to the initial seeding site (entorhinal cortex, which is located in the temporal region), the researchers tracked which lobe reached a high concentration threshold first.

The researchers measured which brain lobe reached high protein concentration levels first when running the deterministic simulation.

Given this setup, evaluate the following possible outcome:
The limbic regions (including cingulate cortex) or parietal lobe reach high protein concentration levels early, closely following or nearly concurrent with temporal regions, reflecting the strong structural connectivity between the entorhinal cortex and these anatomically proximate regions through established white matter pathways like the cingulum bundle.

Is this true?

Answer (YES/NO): NO